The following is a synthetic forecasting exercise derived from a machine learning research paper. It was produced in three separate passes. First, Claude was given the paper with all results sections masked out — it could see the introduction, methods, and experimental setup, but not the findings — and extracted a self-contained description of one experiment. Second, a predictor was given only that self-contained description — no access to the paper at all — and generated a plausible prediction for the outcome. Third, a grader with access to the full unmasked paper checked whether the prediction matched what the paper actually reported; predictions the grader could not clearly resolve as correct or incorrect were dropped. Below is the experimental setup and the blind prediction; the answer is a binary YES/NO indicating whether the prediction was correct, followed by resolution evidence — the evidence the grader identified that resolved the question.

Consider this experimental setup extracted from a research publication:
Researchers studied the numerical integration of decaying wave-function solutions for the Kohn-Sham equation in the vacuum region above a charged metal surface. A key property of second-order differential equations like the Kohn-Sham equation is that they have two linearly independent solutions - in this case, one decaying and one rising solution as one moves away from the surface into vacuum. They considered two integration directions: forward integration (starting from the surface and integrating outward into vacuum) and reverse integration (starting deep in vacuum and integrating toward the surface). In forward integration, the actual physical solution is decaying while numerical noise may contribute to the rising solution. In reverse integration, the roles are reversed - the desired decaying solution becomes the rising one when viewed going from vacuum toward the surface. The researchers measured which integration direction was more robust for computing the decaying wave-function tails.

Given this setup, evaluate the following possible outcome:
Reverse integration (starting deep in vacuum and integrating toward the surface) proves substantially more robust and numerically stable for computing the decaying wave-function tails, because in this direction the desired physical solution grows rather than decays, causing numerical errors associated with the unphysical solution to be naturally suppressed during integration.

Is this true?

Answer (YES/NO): YES